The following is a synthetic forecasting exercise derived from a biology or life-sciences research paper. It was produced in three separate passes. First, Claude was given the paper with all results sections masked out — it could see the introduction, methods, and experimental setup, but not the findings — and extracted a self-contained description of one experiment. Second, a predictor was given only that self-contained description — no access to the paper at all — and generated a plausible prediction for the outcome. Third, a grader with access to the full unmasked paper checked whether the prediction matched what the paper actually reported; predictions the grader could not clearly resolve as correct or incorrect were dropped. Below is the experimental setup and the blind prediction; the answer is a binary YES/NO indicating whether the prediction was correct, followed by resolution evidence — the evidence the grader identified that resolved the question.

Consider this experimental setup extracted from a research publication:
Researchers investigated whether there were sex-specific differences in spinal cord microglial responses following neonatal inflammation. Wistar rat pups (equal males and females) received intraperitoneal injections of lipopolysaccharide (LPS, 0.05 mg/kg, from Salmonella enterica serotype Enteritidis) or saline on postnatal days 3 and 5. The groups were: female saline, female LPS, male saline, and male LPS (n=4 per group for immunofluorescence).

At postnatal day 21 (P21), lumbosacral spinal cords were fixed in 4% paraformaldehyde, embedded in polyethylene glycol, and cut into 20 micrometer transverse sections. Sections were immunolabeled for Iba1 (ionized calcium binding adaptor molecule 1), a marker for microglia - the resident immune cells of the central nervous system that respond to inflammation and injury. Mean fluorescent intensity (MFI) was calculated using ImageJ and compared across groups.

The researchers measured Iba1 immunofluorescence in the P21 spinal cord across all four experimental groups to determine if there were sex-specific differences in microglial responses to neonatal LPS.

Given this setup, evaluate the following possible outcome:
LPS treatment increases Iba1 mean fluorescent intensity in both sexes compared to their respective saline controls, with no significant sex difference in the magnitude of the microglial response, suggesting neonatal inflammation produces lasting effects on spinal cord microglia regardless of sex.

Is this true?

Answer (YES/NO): NO